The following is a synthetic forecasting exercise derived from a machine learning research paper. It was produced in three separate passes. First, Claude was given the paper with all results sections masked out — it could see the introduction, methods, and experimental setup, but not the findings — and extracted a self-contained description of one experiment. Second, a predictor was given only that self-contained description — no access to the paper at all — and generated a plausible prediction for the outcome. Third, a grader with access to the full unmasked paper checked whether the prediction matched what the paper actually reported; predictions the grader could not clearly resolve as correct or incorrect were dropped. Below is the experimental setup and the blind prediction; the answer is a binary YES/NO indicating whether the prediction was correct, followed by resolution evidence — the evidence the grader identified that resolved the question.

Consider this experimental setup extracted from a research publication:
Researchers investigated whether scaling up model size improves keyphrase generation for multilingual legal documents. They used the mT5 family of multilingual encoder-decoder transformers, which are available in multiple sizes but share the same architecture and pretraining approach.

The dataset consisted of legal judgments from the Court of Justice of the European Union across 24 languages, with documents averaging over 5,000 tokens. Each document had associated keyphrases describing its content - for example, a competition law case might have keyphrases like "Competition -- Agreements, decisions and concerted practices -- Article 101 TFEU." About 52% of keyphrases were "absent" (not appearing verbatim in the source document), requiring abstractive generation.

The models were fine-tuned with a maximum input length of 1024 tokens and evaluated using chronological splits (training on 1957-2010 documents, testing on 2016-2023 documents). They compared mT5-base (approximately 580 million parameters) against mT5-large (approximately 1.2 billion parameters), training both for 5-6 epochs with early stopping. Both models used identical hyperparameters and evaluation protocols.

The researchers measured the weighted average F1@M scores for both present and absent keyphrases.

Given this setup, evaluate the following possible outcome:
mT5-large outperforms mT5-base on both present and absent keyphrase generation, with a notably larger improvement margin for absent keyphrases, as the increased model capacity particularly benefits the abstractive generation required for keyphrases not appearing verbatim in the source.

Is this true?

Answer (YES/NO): NO